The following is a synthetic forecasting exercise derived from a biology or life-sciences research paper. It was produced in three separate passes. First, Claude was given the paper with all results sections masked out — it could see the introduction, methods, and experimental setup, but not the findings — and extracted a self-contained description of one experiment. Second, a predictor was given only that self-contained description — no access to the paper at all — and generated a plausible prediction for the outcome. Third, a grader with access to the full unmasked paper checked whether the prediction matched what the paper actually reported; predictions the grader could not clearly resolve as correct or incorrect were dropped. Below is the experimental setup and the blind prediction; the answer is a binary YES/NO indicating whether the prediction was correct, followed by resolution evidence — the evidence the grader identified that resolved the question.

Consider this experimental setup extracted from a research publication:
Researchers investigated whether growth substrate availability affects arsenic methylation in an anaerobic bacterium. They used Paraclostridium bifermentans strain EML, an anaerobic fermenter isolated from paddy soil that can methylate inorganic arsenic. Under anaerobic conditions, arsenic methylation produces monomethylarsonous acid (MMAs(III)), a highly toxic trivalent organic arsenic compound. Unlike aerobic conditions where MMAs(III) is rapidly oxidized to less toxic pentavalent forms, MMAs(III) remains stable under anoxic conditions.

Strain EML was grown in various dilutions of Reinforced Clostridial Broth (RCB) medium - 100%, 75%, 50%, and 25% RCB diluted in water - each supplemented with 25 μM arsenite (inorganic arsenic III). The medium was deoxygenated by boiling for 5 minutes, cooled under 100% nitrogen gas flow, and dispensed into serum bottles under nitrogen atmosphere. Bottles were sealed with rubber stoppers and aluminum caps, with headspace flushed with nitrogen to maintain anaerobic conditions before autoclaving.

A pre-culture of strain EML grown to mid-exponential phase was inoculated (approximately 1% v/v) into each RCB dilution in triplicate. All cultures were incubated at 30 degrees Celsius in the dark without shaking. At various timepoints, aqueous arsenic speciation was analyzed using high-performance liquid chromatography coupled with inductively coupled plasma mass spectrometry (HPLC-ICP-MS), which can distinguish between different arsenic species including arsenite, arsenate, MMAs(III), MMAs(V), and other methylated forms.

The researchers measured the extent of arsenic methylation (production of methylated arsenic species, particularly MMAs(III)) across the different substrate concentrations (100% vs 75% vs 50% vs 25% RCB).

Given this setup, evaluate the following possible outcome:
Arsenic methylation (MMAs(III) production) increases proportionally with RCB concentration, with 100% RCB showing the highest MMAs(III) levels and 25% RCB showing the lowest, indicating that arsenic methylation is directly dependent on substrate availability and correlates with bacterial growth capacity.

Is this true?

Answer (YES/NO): NO